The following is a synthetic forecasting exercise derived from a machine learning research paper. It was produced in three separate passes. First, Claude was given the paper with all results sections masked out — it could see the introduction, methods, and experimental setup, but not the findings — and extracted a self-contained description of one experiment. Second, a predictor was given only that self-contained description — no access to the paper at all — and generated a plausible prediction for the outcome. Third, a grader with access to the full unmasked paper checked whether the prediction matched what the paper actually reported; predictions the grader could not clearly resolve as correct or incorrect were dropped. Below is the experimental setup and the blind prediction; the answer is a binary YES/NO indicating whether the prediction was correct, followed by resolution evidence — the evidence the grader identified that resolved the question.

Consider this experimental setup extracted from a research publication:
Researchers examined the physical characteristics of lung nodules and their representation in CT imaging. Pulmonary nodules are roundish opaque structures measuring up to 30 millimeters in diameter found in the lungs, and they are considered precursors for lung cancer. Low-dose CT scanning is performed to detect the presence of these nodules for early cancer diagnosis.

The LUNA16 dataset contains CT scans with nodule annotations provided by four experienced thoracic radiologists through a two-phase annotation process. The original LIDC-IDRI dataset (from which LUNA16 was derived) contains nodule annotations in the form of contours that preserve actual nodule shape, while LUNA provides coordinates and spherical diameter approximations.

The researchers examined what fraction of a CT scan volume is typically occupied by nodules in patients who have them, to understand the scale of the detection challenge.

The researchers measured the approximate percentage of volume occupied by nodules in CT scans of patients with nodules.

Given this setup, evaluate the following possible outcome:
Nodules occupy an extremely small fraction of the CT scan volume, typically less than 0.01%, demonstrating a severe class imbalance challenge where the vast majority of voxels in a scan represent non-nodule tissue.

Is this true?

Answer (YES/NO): NO